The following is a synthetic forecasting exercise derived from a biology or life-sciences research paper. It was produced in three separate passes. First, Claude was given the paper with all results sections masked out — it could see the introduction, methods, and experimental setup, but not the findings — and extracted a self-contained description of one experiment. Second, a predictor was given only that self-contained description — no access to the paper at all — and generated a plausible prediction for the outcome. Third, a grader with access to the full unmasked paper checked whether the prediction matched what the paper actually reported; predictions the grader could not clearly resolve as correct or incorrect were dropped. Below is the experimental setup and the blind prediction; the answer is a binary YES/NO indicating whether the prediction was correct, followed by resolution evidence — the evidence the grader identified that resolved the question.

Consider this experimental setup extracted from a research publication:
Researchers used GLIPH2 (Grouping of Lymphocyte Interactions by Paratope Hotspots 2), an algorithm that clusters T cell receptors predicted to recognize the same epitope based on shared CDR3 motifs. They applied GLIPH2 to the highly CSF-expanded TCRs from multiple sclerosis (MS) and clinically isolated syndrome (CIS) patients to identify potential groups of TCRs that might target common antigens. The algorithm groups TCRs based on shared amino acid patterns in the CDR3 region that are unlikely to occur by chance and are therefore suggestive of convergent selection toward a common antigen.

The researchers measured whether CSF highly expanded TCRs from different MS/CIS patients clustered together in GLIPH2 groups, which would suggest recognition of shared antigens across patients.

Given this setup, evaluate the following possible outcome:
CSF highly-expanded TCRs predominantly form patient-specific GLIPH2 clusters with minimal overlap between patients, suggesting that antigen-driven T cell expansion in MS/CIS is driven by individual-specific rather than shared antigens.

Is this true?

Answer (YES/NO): YES